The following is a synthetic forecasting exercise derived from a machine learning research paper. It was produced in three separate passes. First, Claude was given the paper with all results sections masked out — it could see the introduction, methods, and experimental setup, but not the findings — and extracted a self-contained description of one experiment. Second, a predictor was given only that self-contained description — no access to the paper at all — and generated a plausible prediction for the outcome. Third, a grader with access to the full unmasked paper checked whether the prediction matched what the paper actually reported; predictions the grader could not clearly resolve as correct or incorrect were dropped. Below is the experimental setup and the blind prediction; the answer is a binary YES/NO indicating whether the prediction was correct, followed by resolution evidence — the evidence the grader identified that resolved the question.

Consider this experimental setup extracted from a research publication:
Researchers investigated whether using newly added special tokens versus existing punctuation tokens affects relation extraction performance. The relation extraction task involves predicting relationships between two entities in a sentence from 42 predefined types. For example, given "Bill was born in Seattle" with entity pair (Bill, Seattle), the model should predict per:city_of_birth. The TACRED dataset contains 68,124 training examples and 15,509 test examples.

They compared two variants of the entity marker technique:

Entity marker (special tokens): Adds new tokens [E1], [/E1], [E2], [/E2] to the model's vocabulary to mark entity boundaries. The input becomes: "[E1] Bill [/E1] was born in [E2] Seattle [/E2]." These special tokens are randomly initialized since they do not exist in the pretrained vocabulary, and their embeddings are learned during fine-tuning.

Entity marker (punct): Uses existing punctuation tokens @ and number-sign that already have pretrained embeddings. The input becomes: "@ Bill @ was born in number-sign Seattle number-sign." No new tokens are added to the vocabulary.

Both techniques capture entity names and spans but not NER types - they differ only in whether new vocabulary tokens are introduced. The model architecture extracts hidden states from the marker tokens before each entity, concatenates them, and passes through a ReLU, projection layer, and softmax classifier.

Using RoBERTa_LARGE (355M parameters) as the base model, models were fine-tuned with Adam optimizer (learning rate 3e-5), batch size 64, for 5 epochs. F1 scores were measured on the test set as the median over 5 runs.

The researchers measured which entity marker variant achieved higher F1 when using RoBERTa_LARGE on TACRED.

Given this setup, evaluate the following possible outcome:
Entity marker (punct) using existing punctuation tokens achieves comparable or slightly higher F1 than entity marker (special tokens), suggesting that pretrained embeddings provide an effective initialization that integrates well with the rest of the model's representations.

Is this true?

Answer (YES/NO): YES